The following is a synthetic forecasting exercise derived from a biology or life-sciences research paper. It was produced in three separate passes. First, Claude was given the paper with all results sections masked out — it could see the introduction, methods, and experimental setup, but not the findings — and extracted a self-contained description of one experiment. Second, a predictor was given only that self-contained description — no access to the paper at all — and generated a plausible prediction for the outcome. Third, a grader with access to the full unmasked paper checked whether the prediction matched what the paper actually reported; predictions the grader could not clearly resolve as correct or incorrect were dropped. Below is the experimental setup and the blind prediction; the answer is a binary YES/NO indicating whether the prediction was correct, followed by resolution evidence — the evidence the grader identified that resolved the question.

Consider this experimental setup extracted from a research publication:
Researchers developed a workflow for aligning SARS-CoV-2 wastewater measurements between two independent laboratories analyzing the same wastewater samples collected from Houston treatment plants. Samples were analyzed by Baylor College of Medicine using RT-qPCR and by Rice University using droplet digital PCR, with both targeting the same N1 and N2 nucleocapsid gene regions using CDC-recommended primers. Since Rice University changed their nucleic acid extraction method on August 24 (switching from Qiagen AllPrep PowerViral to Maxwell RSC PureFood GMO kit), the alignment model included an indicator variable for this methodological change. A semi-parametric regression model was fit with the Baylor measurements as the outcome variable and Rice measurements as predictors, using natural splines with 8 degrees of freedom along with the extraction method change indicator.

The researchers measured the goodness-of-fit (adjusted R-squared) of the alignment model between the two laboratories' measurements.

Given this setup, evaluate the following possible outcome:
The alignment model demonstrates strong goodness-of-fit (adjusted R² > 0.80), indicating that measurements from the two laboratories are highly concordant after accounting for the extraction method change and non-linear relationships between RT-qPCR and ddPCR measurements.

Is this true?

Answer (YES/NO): NO